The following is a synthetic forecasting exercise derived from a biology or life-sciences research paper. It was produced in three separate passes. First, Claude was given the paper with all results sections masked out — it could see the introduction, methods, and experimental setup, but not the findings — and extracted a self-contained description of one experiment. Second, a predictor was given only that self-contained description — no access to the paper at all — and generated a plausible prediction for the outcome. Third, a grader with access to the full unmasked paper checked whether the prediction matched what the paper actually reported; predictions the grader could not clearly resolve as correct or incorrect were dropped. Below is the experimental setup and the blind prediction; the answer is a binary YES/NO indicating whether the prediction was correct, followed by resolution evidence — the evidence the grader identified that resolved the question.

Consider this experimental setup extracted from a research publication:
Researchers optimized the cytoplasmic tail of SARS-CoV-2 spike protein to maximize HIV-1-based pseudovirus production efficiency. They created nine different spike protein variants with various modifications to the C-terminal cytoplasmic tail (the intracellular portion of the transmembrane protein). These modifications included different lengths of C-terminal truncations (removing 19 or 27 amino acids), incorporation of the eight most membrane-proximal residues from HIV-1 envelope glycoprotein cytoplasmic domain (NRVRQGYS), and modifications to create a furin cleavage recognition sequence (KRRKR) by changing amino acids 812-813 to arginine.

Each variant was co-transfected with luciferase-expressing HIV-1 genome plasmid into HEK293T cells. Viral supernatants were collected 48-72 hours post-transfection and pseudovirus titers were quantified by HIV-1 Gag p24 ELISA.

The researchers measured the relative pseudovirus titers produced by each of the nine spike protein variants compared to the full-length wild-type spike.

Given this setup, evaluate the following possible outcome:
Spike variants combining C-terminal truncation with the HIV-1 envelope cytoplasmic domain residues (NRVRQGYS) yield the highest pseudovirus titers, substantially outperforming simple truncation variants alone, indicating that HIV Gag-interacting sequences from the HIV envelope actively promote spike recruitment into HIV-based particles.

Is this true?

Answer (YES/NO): NO